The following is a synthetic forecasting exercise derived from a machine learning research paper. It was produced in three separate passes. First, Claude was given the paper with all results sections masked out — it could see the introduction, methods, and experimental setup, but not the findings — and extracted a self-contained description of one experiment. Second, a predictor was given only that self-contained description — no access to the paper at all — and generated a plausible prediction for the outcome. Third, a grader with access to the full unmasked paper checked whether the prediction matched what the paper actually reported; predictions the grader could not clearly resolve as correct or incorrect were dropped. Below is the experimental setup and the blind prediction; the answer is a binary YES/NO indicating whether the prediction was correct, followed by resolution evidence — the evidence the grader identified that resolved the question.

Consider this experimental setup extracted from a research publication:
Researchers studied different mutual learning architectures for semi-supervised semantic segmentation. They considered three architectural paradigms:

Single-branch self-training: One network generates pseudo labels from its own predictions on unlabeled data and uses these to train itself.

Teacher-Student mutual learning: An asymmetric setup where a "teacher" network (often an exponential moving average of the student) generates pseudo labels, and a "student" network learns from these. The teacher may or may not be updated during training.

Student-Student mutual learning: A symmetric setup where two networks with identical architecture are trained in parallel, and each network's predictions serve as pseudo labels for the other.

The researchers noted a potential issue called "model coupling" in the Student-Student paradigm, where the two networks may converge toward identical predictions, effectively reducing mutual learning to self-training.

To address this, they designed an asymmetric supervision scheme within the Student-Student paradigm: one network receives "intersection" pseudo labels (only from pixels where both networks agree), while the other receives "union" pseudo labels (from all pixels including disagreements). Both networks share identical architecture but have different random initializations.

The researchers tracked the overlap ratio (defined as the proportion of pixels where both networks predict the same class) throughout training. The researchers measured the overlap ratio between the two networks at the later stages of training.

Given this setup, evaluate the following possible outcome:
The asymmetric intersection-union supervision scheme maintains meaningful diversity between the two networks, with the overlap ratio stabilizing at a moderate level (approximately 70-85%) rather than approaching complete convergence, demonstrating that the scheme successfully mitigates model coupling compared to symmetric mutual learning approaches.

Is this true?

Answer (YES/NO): NO